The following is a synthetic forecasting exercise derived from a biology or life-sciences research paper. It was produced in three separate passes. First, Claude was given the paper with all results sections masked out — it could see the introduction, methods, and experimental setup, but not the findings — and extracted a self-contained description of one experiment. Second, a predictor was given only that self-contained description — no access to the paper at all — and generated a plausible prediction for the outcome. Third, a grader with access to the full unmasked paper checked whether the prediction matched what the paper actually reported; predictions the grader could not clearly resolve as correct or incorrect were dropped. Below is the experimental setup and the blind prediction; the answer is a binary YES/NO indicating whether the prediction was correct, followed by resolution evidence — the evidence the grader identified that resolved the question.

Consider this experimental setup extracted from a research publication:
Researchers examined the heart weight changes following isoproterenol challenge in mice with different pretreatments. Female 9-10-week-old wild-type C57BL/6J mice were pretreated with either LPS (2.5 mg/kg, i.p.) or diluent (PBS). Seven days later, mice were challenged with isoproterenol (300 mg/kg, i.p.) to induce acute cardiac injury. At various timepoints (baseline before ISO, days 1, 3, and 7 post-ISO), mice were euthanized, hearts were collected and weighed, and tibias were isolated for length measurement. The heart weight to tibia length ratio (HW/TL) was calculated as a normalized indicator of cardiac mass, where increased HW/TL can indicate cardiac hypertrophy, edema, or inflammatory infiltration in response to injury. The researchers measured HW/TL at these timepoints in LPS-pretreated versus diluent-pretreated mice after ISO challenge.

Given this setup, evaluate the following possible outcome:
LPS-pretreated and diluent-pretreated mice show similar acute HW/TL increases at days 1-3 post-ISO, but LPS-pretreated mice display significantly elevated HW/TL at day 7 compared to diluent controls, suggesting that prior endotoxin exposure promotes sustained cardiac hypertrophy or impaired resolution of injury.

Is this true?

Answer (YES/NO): NO